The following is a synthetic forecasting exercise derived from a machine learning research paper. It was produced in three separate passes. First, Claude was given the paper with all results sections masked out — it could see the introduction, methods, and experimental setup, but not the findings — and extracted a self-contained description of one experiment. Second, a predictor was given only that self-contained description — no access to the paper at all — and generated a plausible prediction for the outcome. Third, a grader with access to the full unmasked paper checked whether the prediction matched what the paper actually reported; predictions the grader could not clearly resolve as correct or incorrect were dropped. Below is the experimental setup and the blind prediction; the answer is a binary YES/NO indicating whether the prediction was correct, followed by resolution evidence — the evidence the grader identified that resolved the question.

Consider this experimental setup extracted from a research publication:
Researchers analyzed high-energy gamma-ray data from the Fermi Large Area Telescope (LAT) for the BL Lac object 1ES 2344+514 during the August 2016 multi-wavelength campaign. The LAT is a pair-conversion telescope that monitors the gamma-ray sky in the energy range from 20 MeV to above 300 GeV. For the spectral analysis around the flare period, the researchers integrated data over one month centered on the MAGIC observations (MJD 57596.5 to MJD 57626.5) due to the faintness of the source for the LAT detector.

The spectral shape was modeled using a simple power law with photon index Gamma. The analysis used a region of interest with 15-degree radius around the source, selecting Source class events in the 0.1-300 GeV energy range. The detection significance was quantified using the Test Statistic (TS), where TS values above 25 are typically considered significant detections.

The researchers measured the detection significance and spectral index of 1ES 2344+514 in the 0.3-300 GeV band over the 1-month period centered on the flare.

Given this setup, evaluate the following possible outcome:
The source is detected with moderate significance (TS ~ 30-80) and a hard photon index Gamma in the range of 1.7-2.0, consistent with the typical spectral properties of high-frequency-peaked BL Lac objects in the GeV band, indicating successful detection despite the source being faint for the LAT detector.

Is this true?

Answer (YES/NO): YES